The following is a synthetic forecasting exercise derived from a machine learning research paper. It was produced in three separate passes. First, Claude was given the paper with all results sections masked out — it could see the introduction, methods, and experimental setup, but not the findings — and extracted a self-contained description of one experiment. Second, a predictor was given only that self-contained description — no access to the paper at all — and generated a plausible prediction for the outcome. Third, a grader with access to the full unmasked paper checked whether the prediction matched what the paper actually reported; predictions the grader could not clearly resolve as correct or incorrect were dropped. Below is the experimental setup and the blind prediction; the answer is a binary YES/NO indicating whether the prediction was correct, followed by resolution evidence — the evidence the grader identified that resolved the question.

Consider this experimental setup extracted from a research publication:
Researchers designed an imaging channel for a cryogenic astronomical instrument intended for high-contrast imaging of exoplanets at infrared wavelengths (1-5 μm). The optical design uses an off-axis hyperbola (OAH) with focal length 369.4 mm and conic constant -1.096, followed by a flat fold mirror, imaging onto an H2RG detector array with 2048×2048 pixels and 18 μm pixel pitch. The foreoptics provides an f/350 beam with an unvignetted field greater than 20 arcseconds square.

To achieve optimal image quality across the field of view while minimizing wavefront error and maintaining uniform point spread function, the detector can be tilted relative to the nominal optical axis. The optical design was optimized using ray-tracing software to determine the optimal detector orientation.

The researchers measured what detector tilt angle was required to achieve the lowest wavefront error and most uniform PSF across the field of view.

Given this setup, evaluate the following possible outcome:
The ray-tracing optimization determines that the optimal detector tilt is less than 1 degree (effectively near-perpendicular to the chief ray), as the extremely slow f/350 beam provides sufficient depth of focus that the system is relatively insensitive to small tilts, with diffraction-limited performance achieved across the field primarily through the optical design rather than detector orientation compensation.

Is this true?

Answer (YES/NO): NO